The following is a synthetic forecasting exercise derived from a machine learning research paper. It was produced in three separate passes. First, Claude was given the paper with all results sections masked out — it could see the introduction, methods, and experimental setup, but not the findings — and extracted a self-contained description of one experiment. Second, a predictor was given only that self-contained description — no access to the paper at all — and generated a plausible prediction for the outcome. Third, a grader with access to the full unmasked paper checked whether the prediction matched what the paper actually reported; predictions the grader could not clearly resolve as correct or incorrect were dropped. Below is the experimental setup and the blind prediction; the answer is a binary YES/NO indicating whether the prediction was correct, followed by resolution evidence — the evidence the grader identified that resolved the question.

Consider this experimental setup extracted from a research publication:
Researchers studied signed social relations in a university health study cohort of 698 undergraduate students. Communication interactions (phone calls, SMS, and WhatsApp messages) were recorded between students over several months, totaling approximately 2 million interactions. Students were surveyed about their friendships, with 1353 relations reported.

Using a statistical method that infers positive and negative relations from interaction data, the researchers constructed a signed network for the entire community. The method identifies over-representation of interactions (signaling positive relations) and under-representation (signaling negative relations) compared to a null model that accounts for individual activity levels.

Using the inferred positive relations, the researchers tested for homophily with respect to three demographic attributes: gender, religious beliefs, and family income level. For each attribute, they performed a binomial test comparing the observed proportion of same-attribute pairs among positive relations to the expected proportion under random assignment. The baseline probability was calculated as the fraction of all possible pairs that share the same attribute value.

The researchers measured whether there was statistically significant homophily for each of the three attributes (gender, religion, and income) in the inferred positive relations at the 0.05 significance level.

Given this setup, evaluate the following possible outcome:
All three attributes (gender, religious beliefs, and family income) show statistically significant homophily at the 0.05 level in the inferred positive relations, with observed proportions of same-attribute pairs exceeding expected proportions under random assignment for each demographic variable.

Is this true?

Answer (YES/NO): YES